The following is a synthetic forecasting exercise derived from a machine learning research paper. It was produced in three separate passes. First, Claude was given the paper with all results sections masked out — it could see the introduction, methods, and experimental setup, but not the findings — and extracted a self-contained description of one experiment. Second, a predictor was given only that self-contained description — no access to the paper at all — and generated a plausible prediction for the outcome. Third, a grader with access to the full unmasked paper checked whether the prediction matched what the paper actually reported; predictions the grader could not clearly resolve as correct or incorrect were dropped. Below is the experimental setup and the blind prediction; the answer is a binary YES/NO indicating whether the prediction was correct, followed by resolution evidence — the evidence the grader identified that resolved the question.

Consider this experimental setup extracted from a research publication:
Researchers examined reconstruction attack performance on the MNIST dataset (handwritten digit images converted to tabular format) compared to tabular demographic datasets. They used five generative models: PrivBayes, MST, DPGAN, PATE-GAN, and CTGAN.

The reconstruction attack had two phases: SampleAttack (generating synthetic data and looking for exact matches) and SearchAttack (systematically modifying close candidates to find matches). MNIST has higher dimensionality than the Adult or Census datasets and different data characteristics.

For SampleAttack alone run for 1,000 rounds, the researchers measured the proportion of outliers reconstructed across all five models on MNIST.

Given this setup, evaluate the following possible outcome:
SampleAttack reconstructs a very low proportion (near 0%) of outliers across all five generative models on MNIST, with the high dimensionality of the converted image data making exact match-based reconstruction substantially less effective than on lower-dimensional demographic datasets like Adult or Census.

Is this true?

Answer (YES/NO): YES